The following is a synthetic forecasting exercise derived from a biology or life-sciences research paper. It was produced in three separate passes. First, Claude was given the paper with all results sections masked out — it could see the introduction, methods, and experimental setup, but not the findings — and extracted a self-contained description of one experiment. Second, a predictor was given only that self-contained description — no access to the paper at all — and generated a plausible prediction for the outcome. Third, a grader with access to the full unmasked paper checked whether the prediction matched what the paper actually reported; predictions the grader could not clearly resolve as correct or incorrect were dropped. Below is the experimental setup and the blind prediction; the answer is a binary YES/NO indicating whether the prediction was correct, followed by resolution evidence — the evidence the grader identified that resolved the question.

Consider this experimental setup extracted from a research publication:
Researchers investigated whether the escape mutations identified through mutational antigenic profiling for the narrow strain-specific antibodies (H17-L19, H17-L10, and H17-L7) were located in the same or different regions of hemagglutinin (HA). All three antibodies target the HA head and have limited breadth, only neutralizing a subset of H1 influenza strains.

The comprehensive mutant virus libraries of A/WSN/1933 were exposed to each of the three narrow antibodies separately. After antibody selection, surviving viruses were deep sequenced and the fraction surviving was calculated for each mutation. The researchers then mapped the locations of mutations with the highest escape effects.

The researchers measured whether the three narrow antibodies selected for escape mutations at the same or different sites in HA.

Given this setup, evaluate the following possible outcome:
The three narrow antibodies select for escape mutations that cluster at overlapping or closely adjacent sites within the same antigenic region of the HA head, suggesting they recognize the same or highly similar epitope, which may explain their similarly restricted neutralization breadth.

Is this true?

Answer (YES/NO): NO